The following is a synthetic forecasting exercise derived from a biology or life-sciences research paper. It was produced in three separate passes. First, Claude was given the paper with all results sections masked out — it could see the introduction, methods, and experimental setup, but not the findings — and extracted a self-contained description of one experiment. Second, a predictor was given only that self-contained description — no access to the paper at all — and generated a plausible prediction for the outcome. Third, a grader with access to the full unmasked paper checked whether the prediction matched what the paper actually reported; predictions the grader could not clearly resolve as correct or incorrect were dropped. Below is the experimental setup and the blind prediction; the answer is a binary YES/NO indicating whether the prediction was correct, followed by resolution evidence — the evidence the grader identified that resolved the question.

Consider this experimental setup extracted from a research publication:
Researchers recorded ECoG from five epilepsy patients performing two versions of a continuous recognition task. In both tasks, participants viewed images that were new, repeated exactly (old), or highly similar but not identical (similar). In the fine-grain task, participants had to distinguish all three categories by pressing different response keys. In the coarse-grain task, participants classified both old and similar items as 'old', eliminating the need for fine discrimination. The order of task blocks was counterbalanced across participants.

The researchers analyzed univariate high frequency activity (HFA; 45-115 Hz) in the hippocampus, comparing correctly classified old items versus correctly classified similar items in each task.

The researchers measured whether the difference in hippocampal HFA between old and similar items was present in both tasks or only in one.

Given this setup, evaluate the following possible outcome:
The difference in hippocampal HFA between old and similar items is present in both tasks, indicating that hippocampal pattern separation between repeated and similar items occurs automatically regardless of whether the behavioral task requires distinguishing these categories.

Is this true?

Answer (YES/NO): NO